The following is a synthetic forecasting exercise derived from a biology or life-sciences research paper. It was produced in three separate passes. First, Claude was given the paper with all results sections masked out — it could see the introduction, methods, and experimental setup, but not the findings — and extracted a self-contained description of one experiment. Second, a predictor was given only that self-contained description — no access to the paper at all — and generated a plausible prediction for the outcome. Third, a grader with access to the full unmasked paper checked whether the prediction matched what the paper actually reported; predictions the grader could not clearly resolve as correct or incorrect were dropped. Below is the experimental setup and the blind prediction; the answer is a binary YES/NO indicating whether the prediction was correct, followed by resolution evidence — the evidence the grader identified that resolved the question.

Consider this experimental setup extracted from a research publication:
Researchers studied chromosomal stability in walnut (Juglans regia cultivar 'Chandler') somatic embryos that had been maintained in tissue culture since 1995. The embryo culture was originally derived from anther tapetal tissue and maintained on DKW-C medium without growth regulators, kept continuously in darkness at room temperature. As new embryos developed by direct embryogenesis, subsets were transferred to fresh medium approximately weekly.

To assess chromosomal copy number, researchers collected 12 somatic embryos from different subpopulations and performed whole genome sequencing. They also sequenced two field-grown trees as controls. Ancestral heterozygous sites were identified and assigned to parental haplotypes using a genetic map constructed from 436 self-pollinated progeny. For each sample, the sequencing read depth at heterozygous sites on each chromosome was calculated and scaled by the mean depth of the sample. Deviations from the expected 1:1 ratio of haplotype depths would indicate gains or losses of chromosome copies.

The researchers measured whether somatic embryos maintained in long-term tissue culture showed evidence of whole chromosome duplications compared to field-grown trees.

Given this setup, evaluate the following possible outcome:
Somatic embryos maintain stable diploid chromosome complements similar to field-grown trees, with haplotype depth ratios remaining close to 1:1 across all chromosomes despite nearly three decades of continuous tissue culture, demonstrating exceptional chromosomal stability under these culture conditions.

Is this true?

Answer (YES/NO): NO